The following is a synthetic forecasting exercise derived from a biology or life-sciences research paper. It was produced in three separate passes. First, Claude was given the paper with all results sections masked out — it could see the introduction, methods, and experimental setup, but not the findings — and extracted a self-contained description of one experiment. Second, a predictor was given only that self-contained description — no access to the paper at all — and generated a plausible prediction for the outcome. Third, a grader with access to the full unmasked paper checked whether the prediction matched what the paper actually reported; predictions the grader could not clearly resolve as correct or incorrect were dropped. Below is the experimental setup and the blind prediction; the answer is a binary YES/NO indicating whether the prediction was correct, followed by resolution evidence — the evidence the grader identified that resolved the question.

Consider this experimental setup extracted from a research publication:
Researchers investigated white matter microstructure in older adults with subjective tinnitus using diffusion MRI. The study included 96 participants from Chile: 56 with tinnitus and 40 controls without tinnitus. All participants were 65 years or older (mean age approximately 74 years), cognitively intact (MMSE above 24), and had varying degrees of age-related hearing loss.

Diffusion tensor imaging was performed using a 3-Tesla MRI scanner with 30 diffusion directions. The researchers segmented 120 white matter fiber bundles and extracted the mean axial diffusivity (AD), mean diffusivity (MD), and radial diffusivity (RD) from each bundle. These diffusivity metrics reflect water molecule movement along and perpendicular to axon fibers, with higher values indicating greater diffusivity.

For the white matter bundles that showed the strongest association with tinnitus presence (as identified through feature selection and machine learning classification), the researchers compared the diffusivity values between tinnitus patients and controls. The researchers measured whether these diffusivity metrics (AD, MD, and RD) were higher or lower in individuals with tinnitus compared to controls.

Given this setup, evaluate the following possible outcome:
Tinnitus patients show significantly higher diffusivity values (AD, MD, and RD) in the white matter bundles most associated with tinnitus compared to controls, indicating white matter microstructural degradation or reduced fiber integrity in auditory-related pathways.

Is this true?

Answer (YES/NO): NO